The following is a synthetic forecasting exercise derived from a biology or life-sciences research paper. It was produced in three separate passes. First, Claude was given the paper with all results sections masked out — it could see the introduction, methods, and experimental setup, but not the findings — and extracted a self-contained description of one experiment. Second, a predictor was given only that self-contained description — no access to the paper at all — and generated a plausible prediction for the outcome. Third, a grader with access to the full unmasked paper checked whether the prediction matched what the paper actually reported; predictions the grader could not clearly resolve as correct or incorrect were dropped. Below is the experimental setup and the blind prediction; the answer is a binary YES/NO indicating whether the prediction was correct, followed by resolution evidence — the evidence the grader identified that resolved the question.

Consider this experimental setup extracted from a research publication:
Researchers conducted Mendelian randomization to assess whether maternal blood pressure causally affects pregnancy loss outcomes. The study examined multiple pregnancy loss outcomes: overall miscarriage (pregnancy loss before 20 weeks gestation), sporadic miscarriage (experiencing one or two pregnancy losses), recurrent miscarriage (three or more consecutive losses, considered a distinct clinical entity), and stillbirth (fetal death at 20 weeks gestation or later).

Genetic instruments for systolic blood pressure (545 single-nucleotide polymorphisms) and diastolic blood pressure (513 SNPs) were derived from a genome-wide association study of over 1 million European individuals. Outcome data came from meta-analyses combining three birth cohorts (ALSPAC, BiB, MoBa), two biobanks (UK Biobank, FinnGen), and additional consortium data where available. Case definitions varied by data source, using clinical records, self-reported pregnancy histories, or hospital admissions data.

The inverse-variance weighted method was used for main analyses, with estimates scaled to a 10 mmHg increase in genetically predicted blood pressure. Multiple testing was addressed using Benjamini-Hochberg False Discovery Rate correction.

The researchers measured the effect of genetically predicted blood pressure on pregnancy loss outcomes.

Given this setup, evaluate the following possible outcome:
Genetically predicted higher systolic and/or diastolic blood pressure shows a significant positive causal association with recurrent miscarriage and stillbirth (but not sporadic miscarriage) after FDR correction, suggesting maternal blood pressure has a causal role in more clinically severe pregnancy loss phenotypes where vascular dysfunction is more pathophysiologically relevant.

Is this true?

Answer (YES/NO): NO